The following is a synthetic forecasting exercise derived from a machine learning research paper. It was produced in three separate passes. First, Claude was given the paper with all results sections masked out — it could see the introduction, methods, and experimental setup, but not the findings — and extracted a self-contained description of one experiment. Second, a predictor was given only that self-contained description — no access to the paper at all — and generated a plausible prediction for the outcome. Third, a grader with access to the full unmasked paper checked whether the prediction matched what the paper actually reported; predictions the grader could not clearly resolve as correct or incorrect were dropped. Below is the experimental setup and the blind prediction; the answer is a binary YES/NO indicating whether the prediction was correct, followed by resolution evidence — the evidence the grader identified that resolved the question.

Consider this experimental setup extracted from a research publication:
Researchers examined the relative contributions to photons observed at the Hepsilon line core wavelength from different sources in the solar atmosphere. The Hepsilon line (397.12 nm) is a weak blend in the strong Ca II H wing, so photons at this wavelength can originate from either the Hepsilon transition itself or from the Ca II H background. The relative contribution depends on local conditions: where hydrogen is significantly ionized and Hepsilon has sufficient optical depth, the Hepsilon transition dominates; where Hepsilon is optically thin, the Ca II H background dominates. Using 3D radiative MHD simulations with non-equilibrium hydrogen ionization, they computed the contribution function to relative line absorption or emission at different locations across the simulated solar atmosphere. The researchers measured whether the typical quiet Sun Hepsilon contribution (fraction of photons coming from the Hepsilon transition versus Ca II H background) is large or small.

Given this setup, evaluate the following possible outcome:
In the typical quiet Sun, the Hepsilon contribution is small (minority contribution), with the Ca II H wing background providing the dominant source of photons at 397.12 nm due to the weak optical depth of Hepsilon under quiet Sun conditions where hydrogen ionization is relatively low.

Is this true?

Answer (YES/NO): YES